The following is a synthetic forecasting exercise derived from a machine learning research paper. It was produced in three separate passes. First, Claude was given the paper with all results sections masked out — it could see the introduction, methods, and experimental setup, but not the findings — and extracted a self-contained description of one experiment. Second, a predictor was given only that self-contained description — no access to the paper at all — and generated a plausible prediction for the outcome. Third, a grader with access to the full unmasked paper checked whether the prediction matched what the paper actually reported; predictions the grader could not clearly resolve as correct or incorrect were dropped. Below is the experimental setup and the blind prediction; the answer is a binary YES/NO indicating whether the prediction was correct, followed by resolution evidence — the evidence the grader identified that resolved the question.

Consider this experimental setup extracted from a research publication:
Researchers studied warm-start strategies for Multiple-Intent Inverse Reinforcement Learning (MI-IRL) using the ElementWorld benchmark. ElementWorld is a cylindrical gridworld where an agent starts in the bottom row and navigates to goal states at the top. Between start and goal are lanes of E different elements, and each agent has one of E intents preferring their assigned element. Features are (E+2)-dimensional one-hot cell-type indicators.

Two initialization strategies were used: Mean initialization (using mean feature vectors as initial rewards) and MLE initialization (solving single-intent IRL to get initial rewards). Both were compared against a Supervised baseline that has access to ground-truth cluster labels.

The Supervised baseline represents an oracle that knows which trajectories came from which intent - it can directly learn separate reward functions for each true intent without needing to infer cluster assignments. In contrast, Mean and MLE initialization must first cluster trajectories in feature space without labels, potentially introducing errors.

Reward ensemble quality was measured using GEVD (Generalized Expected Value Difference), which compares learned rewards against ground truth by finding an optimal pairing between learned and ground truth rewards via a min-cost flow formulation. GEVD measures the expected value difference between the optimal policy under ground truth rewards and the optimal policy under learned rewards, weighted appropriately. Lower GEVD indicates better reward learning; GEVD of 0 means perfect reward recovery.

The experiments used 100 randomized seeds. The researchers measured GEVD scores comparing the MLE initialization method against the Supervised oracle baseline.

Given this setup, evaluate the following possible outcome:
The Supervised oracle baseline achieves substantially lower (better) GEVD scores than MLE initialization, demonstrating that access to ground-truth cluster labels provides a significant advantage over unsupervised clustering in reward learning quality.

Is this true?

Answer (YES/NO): NO